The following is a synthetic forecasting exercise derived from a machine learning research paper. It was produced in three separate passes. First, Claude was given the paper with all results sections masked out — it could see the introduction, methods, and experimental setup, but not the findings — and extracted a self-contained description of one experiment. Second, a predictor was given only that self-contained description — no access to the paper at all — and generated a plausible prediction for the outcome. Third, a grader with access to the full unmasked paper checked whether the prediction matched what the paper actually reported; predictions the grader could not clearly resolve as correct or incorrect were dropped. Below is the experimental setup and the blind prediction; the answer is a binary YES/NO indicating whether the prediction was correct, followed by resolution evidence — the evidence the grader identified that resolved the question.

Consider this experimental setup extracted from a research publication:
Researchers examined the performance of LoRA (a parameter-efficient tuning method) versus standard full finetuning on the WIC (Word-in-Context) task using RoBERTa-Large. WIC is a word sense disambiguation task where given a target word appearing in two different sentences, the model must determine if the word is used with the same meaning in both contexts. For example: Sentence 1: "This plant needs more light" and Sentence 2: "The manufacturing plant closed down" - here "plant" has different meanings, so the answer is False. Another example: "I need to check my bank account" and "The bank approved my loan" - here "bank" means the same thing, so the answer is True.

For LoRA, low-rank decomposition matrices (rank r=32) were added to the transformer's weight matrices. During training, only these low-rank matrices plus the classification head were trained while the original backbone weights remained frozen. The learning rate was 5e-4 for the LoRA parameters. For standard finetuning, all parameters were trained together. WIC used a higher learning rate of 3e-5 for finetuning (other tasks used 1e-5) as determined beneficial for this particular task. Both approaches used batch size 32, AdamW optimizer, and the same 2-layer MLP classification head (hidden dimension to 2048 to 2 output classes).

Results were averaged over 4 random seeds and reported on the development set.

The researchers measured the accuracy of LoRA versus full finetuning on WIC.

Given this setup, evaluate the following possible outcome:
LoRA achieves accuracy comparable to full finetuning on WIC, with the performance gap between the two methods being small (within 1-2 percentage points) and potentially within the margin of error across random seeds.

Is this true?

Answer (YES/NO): YES